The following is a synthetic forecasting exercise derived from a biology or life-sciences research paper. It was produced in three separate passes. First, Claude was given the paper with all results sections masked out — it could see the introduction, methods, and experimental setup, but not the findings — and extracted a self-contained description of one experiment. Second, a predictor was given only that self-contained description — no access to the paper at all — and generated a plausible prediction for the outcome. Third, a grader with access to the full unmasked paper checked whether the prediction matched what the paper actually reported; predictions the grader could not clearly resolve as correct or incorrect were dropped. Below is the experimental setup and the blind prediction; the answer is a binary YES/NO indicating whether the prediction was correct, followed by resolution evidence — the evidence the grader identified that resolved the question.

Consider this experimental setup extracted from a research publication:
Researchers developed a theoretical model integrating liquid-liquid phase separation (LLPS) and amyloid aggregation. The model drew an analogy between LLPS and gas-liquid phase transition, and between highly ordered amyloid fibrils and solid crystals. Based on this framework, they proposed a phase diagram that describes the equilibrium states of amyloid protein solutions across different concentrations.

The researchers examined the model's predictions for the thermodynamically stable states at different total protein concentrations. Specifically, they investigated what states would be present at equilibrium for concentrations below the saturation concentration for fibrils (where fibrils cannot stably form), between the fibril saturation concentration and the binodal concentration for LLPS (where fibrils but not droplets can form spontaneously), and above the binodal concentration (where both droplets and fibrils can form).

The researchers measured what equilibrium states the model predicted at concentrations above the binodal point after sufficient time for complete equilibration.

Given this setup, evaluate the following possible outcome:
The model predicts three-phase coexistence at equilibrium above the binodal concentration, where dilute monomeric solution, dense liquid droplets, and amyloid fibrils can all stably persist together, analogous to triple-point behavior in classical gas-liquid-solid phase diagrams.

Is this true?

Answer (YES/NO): NO